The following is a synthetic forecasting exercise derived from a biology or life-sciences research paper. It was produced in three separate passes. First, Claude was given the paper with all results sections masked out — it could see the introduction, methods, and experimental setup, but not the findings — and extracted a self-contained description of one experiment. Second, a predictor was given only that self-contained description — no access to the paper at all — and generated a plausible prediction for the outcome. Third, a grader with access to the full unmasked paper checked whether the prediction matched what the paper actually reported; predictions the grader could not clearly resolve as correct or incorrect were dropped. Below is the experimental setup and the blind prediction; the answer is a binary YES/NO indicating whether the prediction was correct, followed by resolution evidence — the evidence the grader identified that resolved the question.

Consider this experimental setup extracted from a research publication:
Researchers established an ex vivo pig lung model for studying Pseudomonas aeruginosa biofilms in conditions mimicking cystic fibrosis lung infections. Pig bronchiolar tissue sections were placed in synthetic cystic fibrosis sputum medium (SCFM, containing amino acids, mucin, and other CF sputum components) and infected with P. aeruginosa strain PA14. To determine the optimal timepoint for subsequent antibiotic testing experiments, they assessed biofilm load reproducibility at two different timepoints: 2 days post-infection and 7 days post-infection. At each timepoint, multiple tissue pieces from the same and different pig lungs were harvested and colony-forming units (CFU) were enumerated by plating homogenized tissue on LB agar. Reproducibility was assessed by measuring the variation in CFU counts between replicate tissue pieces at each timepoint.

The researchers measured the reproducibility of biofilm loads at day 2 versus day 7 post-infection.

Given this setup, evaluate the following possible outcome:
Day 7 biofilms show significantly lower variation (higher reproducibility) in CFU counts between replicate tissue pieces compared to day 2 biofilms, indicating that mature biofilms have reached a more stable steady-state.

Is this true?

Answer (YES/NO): NO